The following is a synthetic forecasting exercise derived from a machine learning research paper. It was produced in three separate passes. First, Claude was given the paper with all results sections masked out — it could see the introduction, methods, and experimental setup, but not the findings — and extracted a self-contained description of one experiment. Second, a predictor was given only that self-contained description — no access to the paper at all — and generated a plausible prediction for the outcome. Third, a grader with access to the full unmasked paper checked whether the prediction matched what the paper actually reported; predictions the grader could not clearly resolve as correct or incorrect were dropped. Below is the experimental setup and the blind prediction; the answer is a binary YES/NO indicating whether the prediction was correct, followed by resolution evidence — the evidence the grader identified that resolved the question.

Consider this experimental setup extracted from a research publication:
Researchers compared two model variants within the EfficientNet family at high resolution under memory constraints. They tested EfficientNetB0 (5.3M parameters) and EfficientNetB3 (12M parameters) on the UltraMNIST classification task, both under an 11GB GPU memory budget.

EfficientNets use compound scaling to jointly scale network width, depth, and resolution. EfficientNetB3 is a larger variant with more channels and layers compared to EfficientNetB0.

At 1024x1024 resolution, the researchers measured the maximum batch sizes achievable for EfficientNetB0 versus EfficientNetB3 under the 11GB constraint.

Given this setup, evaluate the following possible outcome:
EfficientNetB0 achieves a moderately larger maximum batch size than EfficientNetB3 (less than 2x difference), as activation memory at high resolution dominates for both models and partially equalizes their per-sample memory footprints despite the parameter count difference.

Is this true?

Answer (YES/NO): NO